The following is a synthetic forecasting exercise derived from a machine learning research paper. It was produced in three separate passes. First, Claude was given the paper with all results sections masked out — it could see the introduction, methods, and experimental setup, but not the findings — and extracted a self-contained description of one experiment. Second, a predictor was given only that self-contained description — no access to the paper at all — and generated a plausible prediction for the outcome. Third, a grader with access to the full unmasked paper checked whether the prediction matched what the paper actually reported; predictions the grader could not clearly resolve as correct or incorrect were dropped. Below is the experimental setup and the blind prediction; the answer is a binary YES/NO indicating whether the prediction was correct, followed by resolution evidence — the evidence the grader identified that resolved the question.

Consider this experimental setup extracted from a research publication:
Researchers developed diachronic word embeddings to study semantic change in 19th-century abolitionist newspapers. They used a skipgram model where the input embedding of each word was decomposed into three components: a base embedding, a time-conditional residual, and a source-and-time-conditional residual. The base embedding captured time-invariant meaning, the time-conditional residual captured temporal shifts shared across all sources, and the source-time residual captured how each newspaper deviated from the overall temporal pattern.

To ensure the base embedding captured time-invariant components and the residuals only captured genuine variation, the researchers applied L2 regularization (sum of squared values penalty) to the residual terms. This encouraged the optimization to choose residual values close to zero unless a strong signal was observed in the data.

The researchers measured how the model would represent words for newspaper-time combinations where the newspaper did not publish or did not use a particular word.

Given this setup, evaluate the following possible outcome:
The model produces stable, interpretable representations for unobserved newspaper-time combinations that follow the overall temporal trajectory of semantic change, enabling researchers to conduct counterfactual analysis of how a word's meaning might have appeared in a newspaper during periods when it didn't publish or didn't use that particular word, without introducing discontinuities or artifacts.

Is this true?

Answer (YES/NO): NO